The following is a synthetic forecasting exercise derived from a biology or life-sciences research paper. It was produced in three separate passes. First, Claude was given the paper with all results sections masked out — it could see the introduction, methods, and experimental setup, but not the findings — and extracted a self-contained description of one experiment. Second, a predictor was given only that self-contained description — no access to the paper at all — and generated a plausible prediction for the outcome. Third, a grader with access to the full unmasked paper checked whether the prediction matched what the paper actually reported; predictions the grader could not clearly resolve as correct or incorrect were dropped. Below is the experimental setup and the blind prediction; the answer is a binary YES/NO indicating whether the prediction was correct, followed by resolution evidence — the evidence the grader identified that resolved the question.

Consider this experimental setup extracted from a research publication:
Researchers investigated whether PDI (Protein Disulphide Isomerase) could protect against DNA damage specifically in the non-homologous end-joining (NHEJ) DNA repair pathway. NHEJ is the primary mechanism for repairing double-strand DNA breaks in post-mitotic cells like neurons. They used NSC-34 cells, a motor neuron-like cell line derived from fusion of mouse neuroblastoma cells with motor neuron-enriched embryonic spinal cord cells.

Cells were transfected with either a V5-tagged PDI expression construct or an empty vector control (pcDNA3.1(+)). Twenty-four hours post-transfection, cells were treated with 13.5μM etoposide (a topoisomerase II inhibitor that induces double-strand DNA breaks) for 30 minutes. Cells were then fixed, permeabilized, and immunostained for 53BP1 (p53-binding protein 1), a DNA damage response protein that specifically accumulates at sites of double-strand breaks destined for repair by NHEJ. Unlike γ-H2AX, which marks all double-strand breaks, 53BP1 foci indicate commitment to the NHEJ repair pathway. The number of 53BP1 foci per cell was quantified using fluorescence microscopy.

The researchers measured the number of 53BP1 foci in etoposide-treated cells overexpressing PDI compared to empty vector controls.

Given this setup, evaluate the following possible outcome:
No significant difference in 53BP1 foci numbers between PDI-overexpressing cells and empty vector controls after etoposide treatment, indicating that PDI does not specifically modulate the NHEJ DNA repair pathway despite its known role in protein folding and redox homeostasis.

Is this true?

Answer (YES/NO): NO